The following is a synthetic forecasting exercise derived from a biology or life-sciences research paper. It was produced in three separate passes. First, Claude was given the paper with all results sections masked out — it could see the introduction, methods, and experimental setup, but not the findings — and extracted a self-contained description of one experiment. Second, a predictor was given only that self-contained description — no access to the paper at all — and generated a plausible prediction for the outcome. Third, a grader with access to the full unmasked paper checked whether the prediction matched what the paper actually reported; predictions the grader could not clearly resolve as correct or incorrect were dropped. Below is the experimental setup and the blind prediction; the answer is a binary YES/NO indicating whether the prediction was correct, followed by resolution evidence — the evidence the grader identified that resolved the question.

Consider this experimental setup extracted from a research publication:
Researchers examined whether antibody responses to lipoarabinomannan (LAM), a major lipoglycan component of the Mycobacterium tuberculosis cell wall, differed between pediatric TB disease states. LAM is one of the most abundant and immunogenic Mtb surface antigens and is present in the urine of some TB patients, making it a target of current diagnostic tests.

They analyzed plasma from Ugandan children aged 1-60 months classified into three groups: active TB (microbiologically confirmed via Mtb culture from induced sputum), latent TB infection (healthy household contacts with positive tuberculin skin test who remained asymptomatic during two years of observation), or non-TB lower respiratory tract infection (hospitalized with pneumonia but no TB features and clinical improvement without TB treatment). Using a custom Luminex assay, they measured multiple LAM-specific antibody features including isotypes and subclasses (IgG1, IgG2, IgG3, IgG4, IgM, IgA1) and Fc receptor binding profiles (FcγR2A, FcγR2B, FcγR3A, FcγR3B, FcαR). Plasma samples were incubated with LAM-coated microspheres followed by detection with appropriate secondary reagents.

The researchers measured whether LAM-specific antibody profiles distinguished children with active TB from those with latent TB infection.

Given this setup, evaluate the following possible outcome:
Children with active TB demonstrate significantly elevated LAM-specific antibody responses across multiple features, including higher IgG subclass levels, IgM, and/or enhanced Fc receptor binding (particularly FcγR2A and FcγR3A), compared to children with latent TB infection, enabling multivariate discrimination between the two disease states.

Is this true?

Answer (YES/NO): NO